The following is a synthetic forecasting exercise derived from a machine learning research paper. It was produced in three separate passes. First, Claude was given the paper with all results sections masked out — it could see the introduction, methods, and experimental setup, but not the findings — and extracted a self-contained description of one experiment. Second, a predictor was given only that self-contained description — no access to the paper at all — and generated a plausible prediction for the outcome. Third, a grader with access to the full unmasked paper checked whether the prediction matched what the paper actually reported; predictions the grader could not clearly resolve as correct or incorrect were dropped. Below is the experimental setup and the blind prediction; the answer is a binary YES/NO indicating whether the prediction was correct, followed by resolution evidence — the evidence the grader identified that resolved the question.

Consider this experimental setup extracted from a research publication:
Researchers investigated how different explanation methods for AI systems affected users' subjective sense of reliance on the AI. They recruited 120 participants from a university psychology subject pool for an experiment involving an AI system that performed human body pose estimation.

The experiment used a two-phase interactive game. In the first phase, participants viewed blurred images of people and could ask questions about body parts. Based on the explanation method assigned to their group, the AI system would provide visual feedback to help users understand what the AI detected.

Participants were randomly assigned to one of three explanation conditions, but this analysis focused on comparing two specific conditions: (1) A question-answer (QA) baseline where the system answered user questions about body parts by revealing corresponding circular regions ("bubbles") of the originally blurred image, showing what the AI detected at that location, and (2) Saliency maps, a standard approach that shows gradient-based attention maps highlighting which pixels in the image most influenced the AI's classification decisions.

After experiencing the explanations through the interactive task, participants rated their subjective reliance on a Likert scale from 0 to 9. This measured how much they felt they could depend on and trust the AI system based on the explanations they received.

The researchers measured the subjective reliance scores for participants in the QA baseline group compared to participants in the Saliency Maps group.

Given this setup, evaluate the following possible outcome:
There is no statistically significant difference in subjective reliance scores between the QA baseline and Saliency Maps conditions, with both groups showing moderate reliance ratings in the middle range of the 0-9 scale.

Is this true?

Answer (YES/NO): NO